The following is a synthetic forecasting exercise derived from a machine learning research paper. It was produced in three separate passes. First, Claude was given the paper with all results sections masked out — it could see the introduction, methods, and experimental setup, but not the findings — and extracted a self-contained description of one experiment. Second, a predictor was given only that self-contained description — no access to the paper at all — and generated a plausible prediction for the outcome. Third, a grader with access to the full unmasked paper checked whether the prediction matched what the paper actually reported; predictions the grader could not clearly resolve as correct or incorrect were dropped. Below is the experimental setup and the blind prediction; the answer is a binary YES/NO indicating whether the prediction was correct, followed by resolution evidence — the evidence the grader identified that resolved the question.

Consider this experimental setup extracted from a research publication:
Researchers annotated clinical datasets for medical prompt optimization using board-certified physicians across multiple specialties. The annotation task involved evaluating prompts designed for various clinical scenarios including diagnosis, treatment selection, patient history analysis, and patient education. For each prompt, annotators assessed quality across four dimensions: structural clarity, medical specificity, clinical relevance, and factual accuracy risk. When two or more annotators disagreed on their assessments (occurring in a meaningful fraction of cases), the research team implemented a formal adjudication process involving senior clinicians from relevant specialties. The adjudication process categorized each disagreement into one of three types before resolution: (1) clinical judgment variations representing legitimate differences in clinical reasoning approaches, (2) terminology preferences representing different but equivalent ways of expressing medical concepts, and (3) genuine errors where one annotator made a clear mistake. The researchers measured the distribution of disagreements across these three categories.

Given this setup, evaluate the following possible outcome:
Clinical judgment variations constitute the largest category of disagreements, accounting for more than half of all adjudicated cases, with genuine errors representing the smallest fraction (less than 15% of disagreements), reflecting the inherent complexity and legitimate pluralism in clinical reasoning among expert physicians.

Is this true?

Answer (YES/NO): YES